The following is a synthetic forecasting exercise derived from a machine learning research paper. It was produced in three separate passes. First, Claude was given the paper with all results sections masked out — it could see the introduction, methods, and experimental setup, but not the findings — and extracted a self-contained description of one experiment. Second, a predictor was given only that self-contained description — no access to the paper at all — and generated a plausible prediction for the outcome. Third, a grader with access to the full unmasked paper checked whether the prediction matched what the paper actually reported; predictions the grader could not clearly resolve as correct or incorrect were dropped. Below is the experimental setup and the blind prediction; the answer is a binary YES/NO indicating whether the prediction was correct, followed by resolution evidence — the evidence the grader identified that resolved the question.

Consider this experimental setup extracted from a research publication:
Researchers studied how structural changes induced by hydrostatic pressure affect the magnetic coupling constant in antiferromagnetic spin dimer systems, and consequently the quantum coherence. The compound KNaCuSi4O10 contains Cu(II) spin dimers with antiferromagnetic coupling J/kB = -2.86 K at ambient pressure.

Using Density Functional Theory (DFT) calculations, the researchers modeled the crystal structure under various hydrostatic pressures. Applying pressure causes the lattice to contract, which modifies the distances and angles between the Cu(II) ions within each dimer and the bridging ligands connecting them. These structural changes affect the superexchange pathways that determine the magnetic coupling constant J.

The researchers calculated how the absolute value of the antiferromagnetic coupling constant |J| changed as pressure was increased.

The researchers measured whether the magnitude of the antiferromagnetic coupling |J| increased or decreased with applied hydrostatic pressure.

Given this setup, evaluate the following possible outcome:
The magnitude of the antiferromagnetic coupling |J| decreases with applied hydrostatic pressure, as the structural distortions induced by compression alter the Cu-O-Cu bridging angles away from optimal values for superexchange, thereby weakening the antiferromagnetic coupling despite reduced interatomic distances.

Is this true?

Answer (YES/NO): YES